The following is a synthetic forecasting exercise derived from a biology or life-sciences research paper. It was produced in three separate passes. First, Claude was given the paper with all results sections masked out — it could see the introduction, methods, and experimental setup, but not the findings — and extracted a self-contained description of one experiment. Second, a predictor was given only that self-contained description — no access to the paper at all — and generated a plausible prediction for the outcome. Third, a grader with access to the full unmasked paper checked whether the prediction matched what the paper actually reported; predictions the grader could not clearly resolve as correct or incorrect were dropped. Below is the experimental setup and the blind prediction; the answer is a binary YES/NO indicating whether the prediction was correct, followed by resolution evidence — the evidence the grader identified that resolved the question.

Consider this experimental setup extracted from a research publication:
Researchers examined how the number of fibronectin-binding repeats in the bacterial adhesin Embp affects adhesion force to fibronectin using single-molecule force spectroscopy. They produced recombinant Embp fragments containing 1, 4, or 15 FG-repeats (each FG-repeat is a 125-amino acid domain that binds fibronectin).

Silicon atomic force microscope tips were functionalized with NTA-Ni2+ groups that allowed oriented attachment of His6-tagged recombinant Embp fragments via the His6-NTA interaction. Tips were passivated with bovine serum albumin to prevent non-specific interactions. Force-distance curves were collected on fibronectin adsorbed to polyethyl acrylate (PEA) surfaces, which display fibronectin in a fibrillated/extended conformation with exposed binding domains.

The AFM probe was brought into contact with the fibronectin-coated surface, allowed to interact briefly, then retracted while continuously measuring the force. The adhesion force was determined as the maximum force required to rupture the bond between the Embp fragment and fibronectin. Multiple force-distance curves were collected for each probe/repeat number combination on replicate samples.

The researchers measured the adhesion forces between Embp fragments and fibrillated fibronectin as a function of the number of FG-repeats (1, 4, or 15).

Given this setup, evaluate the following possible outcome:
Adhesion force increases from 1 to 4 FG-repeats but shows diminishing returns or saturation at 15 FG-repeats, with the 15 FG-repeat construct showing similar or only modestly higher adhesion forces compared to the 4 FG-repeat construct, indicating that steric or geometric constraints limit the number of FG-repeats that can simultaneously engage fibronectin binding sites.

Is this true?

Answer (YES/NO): NO